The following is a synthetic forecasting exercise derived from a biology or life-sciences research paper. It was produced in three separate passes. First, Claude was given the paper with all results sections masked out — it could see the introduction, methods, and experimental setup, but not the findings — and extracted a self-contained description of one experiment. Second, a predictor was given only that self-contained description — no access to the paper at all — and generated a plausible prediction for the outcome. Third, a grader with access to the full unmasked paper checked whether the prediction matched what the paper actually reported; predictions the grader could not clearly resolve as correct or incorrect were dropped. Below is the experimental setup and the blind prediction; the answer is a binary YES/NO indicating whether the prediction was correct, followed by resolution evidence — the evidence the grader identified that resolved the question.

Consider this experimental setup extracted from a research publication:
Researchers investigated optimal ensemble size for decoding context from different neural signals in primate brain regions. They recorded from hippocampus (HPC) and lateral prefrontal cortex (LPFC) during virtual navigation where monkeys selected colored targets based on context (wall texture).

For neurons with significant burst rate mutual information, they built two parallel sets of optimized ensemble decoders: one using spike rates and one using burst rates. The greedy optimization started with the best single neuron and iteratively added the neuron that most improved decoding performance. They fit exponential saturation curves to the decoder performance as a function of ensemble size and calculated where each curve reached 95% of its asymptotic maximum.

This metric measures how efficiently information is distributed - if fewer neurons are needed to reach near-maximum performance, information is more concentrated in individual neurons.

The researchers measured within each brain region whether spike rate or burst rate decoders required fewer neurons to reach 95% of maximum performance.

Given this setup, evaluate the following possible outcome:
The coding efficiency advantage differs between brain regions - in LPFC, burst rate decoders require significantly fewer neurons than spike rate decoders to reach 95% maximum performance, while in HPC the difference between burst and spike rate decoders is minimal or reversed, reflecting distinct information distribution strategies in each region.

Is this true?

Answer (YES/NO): NO